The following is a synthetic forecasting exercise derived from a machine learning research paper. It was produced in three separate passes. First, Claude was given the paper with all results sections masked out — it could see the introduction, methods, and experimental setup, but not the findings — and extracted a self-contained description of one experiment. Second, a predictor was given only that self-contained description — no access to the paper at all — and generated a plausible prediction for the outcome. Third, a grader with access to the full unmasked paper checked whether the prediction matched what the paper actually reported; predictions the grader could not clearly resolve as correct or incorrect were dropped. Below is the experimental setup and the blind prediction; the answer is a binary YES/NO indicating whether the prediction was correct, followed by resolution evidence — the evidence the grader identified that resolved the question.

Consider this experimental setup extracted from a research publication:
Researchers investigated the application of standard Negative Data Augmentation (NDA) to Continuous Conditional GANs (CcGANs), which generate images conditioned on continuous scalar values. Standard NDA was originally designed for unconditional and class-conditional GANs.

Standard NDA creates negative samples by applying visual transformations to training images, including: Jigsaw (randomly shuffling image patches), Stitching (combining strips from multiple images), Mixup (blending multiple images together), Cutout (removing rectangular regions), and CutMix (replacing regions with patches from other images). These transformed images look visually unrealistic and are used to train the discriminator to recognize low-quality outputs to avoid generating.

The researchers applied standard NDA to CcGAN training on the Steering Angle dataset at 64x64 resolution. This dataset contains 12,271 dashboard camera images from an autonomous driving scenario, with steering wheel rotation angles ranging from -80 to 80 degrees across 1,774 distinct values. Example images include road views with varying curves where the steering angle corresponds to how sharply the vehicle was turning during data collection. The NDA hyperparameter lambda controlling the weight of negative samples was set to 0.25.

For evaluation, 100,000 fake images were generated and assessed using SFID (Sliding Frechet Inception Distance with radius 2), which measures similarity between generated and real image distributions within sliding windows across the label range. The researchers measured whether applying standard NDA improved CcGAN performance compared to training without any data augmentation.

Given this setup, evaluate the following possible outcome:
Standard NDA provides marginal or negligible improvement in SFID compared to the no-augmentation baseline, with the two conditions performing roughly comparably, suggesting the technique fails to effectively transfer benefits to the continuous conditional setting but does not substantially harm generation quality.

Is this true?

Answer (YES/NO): NO